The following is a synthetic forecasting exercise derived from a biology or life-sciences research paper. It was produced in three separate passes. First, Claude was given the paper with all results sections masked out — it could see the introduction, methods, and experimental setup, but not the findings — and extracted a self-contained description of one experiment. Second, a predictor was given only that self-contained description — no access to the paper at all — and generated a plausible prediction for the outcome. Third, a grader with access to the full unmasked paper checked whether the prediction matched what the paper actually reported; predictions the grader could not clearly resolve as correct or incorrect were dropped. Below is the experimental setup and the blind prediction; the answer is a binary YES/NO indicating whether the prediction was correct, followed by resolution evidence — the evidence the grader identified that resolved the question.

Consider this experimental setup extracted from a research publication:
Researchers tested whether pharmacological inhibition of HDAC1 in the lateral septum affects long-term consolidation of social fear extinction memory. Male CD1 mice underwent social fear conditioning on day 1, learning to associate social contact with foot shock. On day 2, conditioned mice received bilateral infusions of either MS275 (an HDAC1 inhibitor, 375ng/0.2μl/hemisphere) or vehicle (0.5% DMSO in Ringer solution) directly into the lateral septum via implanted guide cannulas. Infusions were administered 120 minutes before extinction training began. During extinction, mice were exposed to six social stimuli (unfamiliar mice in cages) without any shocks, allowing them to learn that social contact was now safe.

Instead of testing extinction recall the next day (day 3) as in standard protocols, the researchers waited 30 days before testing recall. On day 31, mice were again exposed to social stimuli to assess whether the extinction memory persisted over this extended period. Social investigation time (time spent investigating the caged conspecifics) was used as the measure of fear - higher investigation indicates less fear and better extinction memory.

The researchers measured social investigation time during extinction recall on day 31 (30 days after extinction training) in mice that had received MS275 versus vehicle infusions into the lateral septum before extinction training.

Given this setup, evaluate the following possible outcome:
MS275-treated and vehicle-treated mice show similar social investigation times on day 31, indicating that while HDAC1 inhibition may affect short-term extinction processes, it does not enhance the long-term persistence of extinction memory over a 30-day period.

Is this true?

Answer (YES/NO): NO